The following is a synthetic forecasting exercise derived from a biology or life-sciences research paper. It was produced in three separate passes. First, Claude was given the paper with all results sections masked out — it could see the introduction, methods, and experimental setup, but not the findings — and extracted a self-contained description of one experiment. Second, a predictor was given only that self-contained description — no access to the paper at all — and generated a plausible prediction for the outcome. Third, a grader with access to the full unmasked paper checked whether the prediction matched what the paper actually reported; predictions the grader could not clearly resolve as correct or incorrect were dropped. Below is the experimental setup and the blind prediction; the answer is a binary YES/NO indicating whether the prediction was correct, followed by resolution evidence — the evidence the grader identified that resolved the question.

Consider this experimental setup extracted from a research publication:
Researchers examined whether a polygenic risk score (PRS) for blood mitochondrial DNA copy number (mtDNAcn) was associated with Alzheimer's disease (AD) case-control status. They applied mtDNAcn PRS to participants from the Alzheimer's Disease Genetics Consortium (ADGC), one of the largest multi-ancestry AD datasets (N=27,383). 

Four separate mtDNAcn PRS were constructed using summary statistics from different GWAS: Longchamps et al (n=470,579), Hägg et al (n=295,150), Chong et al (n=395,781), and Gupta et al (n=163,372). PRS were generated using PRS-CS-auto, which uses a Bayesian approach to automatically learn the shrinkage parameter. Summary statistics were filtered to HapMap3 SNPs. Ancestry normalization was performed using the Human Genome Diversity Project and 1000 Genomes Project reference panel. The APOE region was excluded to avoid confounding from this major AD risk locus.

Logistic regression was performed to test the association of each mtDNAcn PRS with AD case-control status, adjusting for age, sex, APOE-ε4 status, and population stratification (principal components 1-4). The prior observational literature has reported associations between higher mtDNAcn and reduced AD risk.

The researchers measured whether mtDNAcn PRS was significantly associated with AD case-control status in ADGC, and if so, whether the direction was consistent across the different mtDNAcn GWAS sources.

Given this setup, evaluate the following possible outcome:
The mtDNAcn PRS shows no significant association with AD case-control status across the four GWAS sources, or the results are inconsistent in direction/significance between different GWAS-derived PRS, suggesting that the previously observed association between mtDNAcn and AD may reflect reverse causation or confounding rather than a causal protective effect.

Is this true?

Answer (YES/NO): NO